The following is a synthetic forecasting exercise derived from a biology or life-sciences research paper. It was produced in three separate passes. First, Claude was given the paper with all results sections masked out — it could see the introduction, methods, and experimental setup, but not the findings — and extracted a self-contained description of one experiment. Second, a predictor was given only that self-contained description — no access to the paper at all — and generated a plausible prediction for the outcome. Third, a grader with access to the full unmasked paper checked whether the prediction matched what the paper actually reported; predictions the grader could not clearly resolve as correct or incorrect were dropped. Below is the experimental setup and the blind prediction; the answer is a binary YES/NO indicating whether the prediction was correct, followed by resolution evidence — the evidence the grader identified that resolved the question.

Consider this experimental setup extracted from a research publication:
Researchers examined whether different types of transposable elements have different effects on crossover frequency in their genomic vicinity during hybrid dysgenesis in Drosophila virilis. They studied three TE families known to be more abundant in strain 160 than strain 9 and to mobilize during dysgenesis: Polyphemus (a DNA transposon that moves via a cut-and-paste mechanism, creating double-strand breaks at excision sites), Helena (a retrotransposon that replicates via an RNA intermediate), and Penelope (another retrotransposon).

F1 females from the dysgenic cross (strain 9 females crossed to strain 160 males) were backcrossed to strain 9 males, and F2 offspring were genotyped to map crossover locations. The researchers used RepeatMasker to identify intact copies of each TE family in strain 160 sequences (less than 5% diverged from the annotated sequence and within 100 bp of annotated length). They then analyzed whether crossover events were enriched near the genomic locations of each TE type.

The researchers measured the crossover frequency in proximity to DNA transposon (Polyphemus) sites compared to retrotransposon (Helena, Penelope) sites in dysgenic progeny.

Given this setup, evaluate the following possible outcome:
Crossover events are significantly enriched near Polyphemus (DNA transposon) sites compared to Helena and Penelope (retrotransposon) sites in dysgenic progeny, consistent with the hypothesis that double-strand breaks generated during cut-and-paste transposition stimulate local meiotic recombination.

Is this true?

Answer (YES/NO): NO